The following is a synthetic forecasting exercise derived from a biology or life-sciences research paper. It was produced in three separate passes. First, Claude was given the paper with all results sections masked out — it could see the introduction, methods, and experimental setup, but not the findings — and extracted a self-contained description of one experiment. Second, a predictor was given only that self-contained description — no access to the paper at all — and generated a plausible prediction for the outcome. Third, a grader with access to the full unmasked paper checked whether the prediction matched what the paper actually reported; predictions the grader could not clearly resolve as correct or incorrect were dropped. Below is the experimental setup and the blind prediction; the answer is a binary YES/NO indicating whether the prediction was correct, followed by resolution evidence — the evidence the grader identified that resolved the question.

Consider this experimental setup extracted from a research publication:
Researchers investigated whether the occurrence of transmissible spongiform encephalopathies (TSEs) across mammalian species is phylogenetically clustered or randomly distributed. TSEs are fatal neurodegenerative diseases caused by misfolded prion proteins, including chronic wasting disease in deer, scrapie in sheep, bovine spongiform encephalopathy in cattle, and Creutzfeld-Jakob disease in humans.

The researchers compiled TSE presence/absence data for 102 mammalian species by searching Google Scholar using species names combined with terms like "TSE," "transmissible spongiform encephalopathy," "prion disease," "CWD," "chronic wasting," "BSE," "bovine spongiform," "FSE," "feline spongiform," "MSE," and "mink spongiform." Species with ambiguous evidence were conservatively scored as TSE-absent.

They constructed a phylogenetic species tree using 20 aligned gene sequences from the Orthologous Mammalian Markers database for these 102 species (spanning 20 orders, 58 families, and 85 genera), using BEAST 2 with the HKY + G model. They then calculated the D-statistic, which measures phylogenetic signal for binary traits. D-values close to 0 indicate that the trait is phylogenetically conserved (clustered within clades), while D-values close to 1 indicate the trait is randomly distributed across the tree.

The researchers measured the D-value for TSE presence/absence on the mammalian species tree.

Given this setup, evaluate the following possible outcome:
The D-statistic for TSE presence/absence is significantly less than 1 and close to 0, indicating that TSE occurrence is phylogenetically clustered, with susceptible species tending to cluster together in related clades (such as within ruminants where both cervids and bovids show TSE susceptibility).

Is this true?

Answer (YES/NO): YES